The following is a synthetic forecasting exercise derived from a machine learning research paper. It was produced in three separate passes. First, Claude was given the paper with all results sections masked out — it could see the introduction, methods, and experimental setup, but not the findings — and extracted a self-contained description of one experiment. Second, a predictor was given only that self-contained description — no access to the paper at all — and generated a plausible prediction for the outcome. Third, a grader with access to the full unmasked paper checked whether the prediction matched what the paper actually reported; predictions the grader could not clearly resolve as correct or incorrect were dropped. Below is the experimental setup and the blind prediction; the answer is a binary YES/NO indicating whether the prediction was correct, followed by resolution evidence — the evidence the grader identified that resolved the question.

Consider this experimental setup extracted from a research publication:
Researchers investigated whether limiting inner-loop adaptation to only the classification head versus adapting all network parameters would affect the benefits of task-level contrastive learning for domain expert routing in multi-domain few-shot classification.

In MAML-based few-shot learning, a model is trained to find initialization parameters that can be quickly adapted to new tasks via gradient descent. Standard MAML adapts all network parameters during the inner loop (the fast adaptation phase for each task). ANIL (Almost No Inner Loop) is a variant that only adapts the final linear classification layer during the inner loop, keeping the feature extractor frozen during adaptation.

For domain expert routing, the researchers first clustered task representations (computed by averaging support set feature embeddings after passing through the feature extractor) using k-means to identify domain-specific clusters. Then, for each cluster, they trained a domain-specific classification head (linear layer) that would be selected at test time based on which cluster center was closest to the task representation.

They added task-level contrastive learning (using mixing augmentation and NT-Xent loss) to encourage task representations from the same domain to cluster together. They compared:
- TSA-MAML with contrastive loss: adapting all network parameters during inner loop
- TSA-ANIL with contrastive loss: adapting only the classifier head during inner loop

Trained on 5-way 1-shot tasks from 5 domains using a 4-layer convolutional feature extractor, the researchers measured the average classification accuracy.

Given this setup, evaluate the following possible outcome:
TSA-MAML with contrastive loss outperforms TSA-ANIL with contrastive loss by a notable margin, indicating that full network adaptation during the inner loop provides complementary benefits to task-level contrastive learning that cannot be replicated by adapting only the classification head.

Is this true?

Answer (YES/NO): NO